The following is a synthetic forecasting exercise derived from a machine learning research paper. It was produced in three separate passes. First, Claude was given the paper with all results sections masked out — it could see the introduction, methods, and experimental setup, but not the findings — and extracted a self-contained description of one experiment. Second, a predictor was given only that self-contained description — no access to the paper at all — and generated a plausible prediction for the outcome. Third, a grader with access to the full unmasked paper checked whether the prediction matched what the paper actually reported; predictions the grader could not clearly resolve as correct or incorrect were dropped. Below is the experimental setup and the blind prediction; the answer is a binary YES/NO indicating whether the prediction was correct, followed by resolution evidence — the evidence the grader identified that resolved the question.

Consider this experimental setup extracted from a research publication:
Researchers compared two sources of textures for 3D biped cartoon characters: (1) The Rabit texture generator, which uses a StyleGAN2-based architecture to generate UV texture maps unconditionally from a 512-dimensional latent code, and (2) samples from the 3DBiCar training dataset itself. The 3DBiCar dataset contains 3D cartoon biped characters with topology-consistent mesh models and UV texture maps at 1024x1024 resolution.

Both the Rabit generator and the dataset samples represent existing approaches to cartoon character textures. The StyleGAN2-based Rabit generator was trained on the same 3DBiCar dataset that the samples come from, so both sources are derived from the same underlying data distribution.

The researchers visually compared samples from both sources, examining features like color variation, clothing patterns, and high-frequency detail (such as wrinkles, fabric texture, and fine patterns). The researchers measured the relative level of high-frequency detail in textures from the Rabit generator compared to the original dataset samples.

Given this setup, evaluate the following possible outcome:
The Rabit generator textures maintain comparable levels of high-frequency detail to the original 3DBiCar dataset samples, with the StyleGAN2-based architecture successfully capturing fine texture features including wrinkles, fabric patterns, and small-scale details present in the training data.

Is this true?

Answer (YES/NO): NO